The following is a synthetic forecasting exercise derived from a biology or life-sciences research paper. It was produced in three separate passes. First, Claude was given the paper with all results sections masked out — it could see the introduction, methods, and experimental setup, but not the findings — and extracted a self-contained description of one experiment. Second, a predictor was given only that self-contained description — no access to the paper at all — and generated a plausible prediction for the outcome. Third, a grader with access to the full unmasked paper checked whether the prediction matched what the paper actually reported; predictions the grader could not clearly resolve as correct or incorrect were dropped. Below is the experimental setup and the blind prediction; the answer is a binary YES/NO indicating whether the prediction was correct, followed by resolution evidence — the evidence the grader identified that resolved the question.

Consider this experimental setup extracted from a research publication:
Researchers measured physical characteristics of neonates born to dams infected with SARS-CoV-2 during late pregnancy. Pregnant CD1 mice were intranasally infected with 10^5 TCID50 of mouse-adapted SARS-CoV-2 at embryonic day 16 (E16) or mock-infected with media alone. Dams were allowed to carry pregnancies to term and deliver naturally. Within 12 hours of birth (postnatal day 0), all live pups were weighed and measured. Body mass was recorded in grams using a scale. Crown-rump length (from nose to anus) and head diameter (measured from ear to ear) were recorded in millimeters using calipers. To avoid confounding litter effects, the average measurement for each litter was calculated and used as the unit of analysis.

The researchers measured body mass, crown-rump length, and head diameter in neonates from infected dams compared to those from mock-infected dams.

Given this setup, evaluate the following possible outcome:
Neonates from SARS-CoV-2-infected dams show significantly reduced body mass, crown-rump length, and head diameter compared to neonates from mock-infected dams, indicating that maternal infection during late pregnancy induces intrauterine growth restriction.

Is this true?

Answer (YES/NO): YES